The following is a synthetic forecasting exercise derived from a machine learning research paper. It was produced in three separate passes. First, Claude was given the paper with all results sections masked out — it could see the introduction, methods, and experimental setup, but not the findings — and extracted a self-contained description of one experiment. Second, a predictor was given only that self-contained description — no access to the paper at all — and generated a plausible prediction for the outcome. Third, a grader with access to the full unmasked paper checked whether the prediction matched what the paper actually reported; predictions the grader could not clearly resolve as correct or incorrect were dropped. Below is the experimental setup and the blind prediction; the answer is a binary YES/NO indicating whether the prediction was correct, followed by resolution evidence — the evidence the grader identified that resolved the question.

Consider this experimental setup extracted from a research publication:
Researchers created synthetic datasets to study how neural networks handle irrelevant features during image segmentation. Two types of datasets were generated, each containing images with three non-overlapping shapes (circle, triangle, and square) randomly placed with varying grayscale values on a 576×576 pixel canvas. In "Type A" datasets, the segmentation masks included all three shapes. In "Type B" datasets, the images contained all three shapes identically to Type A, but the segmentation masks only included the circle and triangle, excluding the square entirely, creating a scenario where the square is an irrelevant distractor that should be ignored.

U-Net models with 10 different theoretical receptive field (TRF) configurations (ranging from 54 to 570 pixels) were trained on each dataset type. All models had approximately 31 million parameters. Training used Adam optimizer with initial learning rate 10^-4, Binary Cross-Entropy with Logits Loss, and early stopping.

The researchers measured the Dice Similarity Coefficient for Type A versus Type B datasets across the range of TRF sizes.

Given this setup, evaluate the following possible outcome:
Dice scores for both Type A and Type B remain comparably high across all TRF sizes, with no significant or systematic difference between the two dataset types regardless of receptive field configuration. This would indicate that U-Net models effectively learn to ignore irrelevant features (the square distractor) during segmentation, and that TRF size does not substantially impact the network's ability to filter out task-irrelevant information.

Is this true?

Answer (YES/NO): NO